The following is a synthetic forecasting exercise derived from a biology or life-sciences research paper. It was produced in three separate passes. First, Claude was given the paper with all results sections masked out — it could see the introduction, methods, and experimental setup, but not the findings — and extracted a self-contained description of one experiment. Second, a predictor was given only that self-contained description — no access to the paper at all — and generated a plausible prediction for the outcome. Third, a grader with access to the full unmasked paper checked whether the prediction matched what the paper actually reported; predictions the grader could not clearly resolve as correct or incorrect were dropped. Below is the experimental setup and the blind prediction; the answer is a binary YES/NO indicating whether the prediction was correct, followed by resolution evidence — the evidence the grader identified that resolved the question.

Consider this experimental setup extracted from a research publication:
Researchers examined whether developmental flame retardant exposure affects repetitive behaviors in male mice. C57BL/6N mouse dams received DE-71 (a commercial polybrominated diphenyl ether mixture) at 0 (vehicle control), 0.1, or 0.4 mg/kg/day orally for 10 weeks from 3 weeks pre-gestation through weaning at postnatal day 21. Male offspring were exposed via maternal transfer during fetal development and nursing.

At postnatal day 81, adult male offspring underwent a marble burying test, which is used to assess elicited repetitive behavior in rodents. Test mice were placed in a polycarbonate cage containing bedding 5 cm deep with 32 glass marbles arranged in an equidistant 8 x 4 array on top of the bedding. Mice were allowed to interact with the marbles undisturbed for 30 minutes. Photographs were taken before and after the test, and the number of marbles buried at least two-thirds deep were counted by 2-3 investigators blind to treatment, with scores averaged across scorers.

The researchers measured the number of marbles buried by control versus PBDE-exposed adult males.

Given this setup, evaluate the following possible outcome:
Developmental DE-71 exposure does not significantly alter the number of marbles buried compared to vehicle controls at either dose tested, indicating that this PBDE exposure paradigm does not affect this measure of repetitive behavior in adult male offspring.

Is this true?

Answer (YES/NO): NO